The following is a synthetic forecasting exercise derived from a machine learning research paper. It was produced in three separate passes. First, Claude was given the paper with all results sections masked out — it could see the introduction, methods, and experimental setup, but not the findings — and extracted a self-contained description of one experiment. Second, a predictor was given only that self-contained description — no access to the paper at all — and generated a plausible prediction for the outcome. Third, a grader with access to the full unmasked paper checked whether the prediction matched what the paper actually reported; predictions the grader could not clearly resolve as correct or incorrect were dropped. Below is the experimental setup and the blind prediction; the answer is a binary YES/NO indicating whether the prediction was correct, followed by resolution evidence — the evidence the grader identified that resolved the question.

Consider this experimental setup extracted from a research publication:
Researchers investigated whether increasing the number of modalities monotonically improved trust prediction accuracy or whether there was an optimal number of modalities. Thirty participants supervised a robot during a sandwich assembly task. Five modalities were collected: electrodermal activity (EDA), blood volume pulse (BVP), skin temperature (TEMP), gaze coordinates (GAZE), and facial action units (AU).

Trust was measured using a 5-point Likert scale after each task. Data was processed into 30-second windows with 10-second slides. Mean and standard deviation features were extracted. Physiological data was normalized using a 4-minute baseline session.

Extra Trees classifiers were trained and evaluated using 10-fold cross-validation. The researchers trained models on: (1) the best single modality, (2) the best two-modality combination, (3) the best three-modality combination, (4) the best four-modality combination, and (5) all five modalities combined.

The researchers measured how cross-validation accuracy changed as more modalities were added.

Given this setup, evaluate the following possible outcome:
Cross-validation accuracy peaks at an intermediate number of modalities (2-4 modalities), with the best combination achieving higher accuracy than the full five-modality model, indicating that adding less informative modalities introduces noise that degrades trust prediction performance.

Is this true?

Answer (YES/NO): YES